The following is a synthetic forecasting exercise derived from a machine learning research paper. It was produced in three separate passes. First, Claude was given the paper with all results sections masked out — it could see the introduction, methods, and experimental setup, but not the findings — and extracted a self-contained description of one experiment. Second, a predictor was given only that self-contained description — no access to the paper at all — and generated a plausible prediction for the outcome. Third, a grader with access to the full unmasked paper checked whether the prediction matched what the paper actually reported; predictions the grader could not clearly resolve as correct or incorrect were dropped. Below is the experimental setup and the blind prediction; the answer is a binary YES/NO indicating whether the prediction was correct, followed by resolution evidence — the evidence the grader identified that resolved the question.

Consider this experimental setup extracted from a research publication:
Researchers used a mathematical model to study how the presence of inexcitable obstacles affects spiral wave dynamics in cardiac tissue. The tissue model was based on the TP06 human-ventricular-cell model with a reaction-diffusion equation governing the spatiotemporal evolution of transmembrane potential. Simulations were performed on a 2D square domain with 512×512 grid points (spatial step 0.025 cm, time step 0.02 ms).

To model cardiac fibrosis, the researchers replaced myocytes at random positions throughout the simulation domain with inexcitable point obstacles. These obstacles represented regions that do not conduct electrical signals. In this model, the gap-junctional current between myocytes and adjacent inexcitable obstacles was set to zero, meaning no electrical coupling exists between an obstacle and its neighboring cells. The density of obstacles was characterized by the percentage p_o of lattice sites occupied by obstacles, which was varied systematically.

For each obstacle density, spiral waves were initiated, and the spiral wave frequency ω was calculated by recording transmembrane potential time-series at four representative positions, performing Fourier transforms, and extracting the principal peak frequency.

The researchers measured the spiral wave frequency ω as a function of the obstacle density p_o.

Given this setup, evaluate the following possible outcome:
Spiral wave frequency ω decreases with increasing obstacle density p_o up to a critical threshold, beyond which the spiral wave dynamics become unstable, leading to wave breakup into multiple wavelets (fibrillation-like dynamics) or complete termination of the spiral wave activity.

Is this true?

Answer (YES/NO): NO